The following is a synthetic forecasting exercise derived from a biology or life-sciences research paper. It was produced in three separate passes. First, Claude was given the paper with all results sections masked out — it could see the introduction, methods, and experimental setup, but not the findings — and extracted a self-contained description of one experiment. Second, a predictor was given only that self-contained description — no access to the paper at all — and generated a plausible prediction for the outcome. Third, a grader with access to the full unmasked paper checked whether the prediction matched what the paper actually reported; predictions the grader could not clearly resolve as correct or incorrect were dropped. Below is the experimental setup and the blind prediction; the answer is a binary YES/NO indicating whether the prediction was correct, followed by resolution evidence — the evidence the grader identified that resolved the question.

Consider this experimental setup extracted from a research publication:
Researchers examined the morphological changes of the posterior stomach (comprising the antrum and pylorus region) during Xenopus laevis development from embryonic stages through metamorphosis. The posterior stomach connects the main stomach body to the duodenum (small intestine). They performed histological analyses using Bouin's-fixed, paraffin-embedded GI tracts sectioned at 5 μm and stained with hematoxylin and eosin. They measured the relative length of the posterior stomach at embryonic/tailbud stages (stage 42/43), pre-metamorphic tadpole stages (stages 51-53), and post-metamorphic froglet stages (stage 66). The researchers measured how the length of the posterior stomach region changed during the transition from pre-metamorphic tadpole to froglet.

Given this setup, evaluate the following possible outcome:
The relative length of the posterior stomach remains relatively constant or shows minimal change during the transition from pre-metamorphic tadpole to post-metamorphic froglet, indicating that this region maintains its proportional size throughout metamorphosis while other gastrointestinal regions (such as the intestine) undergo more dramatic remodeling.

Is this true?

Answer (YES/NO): NO